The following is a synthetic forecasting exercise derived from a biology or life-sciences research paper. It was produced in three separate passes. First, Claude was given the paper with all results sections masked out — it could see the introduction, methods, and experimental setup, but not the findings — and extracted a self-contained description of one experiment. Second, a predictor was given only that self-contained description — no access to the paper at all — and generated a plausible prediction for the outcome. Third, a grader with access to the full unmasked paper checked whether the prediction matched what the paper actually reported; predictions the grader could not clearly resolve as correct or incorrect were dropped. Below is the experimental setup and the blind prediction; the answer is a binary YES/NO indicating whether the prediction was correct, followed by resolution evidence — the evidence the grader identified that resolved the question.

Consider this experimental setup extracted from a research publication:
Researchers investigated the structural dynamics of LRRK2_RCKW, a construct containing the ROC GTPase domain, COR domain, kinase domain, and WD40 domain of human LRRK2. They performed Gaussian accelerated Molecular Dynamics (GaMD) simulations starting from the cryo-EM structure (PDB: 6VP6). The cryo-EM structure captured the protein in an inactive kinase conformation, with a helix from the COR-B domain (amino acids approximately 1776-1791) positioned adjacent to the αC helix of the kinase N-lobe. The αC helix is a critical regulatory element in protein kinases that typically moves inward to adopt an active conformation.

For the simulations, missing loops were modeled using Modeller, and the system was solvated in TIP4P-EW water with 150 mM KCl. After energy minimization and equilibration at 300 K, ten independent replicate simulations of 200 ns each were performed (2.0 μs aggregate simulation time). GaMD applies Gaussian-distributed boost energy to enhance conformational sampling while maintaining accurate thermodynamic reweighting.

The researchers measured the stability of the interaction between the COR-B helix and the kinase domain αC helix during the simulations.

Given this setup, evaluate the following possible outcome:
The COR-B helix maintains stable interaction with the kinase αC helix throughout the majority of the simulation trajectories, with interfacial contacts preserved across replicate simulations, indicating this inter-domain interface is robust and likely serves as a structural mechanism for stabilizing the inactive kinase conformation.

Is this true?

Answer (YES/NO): YES